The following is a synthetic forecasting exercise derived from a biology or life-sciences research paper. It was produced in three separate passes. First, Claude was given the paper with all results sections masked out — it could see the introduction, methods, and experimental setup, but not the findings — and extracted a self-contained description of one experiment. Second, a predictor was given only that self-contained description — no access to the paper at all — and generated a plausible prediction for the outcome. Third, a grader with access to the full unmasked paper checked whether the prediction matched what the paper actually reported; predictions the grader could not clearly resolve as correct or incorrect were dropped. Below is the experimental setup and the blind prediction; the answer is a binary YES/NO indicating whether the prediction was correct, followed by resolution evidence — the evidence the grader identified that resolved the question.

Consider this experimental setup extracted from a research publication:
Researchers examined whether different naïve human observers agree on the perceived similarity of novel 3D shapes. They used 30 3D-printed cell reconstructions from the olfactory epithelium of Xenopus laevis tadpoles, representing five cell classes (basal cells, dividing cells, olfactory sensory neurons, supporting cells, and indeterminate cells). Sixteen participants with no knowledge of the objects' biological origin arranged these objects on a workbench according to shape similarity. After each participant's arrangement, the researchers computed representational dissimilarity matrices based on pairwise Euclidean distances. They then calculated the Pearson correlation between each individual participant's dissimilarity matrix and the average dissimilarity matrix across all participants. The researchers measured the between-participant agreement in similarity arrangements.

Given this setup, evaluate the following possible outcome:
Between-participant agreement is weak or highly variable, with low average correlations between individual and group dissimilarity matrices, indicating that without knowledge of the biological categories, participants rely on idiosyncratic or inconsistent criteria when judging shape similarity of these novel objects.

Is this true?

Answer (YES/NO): NO